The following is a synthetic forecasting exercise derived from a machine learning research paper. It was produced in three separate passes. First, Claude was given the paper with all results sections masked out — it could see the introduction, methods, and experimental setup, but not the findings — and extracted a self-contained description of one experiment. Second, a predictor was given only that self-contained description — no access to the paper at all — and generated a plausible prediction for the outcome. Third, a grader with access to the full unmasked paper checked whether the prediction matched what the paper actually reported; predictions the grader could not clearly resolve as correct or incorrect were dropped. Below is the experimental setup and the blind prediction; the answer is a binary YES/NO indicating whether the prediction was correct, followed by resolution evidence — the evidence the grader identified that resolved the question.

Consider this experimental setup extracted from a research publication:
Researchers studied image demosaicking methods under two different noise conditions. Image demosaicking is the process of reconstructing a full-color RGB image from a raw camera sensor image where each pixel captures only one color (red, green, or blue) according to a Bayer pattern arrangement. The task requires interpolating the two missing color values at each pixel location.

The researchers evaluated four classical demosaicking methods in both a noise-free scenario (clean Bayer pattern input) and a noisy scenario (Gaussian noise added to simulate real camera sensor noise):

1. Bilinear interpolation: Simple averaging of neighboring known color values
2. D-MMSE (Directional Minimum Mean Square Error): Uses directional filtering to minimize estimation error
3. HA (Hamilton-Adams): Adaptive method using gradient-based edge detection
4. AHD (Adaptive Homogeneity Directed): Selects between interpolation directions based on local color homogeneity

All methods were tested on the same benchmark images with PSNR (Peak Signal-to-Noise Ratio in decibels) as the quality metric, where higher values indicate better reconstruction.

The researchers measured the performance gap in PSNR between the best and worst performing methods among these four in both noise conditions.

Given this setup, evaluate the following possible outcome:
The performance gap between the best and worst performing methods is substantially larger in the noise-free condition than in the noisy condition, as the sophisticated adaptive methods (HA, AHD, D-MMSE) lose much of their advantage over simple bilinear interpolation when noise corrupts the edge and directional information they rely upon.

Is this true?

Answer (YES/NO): NO